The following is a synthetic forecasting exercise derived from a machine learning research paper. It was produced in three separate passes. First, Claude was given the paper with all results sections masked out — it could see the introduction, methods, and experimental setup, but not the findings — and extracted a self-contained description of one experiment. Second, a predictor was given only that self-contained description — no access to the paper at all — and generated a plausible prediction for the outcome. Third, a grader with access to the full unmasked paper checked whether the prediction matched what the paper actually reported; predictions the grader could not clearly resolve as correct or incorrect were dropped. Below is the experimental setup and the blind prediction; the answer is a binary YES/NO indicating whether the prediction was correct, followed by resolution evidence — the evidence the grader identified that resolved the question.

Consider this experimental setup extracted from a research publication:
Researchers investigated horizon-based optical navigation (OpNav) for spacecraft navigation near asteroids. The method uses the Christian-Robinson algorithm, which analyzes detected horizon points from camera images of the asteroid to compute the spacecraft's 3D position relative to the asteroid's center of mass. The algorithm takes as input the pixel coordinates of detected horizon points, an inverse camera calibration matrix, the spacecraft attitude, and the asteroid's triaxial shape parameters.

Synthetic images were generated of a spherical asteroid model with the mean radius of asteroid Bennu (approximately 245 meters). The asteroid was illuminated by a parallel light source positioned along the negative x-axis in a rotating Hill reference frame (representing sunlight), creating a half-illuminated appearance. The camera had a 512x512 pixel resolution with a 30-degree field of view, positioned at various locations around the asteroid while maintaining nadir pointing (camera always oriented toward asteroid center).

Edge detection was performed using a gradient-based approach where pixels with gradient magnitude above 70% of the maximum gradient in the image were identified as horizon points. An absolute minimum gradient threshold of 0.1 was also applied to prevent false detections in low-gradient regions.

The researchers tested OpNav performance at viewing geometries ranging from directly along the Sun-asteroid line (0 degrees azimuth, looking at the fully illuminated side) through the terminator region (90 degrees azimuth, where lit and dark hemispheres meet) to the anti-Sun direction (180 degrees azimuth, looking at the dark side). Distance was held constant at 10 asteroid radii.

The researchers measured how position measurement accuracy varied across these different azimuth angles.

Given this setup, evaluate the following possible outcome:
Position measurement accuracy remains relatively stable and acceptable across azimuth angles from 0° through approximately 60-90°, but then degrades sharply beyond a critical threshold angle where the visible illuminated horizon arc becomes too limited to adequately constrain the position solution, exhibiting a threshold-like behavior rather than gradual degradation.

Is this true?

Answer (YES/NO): NO